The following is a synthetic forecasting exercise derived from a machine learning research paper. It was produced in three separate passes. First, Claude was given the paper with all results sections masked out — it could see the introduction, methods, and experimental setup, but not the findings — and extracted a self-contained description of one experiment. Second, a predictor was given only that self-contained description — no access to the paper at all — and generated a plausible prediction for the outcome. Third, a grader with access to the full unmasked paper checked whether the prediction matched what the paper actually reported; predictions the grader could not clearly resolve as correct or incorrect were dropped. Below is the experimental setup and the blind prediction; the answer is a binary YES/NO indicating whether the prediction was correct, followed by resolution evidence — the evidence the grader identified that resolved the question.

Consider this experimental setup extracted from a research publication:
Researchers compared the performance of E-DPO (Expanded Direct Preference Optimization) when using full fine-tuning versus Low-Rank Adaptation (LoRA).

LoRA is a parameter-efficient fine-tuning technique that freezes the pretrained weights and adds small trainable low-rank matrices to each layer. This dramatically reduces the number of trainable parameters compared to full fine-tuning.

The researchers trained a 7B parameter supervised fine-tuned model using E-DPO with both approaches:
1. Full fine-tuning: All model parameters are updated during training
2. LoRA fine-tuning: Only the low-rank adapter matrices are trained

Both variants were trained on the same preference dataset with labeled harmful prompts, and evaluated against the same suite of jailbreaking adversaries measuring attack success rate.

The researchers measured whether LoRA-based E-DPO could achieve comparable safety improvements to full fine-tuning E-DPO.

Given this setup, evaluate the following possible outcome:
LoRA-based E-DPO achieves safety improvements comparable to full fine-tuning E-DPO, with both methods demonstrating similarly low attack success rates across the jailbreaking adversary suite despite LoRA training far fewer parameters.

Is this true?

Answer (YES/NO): YES